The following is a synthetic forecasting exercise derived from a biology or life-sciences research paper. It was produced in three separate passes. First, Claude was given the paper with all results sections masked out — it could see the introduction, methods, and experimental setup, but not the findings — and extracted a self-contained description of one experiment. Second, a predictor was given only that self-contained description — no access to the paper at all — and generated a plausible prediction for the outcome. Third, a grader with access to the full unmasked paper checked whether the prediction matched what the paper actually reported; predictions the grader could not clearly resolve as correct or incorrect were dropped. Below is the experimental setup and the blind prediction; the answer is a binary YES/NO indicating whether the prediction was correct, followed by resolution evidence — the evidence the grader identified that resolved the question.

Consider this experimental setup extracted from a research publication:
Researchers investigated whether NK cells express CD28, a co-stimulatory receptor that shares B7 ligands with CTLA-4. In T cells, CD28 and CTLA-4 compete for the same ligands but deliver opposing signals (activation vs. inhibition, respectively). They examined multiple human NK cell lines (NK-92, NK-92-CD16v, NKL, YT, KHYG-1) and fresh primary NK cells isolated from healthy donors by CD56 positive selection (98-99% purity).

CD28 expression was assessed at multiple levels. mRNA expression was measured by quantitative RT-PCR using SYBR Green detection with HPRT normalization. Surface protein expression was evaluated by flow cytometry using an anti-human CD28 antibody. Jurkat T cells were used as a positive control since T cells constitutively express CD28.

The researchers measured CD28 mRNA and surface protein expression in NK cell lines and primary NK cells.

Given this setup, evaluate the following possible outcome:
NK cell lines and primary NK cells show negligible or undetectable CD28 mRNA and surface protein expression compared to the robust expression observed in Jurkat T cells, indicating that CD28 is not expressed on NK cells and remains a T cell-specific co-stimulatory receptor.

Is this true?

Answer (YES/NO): NO